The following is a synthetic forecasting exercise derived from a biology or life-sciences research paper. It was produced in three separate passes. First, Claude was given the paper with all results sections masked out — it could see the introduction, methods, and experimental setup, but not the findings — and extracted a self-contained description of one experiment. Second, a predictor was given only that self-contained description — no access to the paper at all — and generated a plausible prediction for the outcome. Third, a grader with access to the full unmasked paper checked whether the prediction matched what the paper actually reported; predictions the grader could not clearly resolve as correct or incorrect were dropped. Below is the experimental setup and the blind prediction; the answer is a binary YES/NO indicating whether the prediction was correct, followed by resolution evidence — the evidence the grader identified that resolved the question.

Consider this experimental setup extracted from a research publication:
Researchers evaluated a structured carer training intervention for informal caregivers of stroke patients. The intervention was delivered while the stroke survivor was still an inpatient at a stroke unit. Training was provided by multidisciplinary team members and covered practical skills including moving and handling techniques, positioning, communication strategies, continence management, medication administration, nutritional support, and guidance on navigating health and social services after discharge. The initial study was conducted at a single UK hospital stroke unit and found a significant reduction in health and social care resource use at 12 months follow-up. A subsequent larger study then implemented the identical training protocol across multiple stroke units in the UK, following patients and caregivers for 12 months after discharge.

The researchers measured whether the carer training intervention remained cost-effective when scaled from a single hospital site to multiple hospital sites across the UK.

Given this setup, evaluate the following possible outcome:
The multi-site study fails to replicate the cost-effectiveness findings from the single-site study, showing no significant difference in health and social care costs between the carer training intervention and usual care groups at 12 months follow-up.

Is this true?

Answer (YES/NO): YES